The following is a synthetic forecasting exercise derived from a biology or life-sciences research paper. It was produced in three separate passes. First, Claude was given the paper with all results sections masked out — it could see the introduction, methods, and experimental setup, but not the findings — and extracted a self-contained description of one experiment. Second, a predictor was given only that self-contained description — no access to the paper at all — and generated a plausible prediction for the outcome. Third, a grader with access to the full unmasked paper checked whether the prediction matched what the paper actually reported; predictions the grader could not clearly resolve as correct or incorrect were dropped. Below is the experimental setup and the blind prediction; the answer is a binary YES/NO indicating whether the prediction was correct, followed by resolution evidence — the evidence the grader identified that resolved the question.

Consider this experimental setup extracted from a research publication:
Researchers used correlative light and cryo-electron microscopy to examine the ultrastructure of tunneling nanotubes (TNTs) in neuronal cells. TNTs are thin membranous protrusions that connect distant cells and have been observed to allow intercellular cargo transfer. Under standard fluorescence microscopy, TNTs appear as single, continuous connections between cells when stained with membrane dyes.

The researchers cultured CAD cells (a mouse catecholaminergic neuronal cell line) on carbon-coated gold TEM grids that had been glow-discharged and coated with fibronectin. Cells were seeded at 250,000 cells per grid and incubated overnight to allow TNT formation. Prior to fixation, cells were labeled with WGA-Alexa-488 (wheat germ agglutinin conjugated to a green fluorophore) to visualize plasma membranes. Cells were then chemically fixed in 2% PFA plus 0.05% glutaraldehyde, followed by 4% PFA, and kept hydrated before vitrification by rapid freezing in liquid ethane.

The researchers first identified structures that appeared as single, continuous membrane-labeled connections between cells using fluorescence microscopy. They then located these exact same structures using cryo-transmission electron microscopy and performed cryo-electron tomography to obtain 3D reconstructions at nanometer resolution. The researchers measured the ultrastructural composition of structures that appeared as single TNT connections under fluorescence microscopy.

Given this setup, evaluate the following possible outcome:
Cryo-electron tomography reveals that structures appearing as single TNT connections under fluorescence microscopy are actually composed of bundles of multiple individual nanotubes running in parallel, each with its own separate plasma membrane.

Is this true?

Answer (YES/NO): YES